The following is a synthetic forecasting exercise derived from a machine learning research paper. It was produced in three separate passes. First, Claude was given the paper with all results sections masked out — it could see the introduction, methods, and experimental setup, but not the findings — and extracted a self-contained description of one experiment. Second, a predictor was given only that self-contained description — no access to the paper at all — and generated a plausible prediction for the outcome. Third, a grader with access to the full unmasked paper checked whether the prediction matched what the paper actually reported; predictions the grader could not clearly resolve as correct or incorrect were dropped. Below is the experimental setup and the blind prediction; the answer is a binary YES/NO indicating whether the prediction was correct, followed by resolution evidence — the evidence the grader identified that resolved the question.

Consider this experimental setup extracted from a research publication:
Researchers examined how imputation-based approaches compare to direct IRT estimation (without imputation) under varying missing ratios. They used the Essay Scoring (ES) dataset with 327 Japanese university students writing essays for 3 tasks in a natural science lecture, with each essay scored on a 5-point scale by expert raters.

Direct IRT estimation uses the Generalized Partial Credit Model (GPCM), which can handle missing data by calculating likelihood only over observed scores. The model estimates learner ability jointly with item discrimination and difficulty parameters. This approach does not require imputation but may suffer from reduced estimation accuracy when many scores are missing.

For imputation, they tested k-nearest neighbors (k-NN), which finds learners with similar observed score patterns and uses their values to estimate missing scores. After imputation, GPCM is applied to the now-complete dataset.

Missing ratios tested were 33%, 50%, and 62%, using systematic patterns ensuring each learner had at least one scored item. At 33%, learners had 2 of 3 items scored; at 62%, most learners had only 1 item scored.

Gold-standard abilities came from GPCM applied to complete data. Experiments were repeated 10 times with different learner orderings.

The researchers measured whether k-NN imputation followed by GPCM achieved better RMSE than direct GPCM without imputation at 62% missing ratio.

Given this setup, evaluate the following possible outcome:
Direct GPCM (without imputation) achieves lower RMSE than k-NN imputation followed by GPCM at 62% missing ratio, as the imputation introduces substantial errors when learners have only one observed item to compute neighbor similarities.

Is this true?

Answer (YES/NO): YES